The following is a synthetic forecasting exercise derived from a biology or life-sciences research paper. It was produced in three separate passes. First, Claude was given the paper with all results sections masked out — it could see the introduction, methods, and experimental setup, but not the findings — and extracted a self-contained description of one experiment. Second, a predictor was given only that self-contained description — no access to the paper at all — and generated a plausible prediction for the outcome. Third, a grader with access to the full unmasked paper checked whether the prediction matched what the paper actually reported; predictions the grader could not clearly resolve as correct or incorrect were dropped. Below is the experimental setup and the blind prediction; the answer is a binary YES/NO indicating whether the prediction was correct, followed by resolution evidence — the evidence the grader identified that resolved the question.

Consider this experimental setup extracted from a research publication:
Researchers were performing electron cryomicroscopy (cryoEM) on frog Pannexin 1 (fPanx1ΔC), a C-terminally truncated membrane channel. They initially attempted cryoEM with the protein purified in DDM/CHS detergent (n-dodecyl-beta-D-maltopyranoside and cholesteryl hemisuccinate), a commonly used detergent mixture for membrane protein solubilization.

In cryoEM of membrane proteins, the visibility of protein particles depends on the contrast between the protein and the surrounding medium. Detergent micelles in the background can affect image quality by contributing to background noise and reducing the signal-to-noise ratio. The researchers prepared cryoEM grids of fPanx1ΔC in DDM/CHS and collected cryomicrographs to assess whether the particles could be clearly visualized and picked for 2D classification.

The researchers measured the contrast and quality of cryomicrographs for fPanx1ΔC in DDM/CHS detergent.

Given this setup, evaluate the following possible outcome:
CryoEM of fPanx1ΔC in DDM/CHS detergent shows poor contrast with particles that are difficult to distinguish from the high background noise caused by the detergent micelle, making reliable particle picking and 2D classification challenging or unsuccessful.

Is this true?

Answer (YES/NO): YES